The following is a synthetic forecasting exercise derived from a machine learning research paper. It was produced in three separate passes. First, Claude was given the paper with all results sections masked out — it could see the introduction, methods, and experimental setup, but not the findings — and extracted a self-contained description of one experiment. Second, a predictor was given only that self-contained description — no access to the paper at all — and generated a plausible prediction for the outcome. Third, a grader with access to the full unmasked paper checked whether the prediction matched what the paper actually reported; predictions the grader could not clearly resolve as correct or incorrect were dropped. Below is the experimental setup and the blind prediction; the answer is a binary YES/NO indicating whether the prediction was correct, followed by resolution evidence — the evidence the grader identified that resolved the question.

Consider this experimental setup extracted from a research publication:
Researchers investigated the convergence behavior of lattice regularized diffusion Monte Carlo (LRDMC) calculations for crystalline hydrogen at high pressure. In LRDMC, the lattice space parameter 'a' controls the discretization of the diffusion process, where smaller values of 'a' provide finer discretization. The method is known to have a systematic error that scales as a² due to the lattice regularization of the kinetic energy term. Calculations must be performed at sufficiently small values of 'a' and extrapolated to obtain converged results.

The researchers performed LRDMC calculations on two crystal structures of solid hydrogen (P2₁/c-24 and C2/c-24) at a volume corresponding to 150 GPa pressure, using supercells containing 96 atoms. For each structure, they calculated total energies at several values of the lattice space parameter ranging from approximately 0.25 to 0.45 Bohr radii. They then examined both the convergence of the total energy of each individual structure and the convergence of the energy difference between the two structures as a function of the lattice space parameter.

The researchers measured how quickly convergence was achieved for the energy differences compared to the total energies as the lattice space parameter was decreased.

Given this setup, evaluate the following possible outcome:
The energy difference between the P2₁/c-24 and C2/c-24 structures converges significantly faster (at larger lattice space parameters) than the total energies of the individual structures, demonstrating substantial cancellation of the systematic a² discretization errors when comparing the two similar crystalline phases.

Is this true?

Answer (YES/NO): YES